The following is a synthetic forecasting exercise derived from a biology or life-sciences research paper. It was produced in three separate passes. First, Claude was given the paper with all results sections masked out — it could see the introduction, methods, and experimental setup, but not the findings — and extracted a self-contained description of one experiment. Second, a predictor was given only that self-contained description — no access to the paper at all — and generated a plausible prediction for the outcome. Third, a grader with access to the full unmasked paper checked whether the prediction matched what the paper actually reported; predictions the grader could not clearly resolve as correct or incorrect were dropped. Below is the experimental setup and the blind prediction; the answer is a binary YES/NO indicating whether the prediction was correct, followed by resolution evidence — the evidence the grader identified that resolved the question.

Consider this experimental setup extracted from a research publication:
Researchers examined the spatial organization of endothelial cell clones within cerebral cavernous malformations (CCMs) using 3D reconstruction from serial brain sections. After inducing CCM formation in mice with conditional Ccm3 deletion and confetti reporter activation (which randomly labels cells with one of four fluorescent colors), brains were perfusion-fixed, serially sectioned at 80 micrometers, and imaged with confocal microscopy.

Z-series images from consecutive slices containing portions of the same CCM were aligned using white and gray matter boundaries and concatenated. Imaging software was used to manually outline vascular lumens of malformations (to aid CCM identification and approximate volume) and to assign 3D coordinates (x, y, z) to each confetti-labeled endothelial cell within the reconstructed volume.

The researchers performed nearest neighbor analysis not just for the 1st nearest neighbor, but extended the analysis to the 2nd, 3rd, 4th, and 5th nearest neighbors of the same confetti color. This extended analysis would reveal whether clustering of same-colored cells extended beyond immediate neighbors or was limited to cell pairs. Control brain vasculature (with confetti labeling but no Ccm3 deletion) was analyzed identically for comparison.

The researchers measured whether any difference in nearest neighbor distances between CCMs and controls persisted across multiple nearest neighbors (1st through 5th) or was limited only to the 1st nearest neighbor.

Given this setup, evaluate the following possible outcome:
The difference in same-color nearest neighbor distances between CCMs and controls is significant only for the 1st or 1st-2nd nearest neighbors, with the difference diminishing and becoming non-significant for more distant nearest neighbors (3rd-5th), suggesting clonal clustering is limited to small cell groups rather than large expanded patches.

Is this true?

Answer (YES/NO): NO